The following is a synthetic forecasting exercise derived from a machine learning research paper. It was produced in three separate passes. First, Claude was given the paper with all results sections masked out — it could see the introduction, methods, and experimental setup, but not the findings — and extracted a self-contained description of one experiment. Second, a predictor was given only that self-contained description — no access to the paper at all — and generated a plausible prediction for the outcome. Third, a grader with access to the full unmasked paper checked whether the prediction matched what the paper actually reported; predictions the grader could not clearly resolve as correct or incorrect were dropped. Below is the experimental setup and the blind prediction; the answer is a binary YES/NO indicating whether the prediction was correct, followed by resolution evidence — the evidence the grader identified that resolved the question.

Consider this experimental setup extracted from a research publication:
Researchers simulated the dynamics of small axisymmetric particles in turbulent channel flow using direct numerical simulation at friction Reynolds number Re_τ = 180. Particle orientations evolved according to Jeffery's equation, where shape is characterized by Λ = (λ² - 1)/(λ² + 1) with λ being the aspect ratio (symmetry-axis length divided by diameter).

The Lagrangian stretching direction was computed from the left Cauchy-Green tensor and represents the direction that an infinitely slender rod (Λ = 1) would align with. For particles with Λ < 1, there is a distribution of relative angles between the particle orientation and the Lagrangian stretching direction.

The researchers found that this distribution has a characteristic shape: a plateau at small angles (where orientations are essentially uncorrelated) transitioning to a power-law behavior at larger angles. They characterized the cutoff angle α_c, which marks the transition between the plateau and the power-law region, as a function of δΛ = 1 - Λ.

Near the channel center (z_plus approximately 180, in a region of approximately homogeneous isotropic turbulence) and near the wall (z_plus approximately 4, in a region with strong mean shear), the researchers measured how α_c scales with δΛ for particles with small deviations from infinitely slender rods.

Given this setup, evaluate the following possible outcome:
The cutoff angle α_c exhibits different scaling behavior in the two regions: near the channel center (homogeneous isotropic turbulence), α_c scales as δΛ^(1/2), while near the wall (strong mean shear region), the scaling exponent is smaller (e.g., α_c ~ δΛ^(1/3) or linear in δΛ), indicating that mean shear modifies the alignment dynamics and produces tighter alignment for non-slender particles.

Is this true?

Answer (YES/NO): NO